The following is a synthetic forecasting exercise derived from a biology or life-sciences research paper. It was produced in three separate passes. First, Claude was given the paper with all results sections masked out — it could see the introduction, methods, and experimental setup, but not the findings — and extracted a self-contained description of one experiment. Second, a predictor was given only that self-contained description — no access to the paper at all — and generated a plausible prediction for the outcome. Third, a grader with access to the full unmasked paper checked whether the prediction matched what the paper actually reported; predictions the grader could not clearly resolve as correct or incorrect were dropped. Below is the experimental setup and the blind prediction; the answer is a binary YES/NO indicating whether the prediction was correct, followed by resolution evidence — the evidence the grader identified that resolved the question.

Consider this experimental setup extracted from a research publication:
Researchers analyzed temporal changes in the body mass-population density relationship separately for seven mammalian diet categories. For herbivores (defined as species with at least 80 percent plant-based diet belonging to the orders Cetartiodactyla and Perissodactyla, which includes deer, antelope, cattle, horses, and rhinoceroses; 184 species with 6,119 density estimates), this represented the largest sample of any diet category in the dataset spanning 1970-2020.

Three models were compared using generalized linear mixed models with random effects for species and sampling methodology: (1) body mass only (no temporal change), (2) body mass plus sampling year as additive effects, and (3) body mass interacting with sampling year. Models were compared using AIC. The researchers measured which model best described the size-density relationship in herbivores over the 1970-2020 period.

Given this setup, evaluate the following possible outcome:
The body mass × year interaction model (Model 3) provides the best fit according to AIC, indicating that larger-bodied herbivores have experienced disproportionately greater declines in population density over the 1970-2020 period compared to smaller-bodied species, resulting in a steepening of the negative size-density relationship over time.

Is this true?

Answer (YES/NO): NO